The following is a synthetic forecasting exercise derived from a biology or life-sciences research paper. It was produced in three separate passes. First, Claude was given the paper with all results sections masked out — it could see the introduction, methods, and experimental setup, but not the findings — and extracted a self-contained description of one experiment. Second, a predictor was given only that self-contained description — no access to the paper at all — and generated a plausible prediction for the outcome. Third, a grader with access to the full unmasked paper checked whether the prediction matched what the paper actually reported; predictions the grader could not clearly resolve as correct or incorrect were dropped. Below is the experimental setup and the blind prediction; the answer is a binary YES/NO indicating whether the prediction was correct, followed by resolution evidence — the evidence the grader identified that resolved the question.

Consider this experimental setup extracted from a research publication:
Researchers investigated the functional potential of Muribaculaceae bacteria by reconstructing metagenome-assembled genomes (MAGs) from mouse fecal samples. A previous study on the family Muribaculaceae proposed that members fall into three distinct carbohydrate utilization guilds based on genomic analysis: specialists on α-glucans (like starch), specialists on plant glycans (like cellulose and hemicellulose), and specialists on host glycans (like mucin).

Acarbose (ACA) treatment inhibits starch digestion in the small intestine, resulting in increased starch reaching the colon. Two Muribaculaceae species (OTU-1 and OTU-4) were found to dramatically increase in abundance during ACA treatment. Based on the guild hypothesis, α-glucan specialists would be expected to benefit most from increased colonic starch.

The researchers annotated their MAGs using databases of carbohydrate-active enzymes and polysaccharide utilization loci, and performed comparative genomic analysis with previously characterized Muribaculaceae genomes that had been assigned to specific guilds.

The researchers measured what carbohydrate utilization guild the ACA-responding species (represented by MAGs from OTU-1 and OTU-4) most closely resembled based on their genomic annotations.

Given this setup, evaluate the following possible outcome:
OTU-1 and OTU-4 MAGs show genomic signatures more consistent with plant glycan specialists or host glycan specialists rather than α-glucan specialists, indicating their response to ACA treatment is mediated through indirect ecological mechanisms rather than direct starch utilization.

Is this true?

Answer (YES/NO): NO